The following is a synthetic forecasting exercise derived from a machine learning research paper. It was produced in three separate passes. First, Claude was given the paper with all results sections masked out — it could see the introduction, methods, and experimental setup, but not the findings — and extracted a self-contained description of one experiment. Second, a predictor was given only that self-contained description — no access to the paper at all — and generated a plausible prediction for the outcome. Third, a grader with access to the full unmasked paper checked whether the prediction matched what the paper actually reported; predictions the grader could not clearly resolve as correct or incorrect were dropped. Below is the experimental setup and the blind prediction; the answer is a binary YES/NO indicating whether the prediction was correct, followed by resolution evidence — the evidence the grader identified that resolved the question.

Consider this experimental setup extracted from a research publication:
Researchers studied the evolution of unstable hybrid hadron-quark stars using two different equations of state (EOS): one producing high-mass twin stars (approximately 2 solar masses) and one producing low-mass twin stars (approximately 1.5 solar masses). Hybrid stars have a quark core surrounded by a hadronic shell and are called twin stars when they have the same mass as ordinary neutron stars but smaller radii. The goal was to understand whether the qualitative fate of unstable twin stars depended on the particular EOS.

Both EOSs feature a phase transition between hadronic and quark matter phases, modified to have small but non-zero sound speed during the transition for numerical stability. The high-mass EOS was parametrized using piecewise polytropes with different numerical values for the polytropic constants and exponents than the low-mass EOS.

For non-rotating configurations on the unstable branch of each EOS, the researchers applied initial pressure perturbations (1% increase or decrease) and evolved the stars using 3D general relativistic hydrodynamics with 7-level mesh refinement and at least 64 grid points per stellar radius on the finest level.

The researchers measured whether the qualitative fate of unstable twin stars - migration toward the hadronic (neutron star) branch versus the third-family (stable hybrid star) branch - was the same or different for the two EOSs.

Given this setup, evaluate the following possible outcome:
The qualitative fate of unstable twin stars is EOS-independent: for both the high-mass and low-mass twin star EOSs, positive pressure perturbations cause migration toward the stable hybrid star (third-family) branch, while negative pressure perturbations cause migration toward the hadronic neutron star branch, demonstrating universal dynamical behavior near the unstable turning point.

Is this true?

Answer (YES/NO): NO